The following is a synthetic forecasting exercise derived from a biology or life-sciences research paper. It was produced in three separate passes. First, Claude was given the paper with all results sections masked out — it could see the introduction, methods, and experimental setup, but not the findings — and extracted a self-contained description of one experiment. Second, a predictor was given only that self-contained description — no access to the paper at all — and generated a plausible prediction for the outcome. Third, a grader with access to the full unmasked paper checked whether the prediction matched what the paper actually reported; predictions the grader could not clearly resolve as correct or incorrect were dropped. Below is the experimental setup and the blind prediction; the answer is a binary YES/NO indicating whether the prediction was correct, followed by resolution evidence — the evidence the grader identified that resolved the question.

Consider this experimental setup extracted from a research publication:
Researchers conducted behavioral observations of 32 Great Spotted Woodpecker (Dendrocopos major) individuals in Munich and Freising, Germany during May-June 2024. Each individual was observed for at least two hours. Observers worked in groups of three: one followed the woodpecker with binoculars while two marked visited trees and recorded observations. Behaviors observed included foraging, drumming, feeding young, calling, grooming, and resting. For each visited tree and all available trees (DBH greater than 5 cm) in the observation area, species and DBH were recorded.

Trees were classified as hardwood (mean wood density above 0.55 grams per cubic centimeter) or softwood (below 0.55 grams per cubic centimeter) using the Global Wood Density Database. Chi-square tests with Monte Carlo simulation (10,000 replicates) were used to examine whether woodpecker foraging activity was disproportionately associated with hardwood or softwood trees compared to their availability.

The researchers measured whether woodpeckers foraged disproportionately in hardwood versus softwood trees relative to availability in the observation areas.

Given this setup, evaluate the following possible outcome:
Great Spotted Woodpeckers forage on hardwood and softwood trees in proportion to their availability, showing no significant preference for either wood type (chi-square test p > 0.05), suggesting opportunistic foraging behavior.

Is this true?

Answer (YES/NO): NO